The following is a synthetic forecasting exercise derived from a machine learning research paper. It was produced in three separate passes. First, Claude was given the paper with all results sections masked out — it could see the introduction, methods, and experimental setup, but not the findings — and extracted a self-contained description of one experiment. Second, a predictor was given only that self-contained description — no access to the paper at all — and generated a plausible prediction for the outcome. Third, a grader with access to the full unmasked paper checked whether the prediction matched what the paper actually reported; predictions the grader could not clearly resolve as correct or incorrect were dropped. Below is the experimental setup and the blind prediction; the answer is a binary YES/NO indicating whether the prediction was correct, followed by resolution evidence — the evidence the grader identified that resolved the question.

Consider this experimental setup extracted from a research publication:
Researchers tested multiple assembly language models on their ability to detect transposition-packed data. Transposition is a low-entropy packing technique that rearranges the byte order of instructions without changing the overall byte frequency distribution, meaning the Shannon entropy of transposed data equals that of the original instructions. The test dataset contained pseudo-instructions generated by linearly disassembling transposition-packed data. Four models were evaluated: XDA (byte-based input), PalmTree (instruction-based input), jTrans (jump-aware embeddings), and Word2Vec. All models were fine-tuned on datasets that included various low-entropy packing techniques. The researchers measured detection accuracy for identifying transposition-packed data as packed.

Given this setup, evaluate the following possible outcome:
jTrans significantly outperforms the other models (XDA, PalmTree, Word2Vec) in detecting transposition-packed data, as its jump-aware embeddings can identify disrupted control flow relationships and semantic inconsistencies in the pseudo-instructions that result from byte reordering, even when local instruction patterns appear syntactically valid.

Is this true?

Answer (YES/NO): NO